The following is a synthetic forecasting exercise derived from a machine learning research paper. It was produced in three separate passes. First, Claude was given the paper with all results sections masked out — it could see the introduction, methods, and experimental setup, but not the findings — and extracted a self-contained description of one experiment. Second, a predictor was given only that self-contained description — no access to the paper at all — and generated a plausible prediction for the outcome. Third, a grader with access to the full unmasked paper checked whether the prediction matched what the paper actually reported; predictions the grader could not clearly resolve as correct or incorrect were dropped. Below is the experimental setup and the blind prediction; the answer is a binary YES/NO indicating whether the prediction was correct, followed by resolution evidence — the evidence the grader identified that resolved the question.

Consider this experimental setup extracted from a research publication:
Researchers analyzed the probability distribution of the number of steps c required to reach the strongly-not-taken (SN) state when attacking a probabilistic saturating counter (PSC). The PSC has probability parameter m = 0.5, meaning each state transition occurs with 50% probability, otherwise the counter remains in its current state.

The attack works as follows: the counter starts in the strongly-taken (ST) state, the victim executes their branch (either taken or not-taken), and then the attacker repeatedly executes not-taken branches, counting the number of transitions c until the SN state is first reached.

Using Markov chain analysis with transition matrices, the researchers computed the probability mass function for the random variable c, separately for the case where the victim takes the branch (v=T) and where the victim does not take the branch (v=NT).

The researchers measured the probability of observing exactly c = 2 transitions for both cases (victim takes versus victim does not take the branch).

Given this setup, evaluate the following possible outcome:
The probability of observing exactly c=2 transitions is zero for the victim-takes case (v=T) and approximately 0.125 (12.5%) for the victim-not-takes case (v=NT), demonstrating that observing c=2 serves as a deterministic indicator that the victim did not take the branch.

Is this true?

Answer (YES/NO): NO